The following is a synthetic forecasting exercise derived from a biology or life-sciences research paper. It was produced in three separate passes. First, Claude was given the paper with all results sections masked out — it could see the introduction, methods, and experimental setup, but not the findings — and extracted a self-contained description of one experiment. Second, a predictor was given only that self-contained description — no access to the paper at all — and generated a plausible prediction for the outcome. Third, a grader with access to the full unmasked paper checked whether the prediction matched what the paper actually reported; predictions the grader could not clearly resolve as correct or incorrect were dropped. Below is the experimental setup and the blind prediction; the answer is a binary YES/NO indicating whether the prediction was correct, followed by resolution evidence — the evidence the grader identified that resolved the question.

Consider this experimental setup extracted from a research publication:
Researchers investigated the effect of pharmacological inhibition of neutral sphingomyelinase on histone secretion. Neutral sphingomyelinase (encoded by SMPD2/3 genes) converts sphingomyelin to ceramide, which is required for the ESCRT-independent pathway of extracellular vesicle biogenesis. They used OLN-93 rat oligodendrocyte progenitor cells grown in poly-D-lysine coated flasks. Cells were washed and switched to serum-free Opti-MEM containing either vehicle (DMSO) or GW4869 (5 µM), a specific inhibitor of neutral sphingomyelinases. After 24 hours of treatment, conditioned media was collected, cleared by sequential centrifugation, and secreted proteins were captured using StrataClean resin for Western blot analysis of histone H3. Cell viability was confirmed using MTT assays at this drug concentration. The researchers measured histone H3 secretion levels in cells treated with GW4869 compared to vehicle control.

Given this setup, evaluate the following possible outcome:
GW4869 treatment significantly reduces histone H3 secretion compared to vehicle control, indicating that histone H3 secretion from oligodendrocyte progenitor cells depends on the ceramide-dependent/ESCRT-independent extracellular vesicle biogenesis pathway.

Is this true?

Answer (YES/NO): YES